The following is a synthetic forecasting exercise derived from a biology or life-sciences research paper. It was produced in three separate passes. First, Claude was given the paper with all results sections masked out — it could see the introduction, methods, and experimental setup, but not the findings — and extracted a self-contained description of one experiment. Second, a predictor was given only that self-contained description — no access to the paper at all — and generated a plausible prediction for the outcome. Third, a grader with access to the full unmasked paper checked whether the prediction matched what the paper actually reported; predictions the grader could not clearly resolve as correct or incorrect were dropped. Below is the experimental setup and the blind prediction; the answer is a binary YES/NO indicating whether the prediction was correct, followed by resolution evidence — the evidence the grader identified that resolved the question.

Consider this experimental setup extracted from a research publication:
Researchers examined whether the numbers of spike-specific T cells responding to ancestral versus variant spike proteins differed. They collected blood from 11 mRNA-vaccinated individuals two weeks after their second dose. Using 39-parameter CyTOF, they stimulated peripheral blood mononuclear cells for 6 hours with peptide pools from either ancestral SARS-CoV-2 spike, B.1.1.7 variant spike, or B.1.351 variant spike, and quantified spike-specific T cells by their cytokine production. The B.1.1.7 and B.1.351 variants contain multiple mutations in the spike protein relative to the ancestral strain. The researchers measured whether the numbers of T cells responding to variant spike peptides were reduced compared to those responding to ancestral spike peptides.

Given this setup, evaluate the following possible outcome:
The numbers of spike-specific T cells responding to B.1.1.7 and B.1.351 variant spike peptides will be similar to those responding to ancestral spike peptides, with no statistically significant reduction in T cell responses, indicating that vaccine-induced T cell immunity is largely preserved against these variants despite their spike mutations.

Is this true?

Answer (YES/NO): YES